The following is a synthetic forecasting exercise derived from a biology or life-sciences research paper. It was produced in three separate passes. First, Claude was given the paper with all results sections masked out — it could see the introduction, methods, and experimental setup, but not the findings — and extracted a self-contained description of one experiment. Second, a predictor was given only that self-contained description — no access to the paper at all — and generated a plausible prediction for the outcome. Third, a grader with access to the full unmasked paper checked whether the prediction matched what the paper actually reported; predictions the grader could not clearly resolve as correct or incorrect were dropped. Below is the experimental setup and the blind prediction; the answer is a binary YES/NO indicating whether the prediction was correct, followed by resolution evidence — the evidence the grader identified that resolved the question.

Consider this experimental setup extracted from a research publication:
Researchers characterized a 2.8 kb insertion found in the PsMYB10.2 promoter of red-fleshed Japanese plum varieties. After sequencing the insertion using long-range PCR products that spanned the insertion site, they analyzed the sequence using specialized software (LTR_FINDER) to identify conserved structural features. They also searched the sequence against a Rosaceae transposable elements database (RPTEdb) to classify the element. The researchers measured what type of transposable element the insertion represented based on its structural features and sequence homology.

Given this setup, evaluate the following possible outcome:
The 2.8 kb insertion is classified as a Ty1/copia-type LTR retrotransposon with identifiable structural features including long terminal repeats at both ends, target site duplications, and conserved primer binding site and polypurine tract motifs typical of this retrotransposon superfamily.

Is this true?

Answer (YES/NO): YES